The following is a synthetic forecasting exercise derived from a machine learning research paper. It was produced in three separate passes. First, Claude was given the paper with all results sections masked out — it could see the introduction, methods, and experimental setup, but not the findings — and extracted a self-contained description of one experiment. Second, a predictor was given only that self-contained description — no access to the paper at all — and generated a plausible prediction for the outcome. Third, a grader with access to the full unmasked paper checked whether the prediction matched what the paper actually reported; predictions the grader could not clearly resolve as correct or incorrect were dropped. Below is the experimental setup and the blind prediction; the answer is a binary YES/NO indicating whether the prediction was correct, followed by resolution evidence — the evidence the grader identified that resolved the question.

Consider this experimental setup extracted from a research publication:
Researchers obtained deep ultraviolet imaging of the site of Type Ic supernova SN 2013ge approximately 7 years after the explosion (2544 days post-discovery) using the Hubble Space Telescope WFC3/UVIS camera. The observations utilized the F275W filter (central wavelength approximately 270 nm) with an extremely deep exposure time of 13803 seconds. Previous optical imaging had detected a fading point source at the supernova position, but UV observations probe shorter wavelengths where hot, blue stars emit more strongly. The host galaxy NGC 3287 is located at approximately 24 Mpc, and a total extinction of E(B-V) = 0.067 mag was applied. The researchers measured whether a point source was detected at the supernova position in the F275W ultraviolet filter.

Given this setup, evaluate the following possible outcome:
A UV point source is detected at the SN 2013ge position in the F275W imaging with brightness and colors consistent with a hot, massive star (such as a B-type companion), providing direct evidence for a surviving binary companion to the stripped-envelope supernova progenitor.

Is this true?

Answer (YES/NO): YES